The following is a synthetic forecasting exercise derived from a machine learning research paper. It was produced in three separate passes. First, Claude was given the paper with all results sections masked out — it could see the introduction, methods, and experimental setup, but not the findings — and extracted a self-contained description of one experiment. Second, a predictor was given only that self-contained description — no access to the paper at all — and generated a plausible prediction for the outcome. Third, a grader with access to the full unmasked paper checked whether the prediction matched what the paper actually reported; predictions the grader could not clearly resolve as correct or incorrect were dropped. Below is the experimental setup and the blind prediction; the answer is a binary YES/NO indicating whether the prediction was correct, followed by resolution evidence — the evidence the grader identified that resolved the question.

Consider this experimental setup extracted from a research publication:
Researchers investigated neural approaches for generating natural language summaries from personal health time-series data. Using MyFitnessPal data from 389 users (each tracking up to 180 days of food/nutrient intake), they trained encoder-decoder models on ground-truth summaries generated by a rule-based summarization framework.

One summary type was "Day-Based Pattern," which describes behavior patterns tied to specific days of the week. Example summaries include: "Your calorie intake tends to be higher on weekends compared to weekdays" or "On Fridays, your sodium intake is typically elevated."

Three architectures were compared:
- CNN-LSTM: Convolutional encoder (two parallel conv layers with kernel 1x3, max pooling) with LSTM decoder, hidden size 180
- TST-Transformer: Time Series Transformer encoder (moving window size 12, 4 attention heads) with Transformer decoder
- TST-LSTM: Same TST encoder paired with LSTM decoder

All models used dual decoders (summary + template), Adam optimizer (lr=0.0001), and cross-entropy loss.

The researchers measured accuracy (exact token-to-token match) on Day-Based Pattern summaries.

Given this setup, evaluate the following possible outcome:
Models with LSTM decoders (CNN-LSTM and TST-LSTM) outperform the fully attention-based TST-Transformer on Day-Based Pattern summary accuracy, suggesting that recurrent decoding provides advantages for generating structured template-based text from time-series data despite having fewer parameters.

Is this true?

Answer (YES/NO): YES